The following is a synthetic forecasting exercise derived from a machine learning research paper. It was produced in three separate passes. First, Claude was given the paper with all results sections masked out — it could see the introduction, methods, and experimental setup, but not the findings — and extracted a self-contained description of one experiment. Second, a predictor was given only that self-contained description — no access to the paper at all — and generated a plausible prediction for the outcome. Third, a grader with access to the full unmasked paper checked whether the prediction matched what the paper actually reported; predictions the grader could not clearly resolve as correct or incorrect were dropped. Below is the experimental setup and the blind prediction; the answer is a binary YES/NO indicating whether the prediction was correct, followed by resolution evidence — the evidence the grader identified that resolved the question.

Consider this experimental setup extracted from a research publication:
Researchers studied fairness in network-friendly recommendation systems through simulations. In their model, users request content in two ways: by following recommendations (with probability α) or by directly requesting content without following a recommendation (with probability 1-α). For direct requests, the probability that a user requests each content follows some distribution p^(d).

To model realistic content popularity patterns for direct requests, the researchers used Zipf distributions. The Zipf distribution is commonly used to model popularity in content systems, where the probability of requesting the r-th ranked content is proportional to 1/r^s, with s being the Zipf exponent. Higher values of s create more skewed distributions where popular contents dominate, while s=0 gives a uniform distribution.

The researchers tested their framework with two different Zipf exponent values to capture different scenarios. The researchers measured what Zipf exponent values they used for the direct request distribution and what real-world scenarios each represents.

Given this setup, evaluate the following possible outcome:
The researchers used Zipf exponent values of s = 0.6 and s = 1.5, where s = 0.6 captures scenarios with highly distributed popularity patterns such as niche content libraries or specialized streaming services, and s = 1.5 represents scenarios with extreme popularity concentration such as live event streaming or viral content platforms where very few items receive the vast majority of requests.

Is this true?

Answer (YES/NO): NO